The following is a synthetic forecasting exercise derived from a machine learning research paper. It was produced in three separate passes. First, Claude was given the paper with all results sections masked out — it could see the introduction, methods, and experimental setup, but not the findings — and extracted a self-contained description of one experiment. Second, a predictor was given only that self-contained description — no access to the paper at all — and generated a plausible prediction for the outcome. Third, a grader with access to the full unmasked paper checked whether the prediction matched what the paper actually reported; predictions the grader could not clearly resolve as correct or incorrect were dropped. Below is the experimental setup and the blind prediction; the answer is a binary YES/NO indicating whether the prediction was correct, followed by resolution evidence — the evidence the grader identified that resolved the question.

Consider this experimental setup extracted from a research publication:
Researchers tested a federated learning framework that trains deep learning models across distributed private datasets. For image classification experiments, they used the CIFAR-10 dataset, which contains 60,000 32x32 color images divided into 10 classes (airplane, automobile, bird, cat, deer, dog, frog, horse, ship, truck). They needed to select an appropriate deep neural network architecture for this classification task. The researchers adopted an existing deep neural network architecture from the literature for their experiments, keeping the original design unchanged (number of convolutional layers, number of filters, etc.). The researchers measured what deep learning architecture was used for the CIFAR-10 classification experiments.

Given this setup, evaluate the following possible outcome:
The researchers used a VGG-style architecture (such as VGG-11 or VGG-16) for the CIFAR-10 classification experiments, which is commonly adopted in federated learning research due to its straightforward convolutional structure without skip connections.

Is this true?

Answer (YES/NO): NO